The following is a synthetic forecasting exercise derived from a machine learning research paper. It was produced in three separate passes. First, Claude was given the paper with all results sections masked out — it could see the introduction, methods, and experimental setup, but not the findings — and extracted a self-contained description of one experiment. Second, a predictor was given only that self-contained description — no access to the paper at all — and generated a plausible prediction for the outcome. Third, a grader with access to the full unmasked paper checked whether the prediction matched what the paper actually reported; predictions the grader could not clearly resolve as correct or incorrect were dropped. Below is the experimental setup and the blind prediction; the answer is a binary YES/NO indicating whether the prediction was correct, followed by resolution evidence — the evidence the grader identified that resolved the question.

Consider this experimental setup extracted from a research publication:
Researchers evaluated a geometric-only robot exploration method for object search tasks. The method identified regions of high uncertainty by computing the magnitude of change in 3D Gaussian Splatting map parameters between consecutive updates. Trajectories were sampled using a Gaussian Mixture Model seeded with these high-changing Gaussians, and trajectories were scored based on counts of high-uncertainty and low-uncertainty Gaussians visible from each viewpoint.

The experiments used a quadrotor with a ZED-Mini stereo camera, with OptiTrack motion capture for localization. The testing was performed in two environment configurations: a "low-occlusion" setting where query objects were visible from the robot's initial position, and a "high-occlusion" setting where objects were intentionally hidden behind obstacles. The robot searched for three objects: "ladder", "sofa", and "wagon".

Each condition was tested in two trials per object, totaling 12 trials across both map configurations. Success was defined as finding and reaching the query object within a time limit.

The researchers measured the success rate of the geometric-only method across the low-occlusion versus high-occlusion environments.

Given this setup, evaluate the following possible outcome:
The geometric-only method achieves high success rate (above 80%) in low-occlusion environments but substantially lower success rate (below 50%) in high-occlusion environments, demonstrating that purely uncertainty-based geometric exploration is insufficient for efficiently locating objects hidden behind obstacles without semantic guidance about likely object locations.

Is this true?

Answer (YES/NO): NO